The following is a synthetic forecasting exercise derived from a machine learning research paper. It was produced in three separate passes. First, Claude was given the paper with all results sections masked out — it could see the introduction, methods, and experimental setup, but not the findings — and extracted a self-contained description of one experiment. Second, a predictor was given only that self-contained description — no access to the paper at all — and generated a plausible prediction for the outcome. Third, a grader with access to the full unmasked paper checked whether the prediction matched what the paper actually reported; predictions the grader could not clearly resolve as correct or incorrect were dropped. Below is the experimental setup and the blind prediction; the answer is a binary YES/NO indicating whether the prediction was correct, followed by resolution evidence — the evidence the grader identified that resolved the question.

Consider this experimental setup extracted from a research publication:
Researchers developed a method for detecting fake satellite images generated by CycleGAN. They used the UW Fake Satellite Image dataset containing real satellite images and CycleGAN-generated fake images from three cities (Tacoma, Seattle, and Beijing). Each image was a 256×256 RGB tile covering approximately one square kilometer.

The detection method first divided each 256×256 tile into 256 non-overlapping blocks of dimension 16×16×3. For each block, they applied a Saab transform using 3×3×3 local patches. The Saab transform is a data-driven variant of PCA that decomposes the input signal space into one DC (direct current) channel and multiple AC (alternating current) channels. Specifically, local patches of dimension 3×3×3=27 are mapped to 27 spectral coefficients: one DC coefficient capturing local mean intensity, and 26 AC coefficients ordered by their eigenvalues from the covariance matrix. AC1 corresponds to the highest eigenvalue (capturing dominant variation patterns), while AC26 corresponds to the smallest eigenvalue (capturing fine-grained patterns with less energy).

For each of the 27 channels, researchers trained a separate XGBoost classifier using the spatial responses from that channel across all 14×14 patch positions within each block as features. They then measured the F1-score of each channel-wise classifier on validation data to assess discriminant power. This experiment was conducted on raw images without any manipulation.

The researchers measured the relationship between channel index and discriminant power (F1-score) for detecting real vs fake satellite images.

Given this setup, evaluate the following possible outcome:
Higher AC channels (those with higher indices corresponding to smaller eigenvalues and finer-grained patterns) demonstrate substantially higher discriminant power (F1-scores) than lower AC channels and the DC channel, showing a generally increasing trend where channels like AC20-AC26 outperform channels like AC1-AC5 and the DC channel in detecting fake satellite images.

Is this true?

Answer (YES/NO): YES